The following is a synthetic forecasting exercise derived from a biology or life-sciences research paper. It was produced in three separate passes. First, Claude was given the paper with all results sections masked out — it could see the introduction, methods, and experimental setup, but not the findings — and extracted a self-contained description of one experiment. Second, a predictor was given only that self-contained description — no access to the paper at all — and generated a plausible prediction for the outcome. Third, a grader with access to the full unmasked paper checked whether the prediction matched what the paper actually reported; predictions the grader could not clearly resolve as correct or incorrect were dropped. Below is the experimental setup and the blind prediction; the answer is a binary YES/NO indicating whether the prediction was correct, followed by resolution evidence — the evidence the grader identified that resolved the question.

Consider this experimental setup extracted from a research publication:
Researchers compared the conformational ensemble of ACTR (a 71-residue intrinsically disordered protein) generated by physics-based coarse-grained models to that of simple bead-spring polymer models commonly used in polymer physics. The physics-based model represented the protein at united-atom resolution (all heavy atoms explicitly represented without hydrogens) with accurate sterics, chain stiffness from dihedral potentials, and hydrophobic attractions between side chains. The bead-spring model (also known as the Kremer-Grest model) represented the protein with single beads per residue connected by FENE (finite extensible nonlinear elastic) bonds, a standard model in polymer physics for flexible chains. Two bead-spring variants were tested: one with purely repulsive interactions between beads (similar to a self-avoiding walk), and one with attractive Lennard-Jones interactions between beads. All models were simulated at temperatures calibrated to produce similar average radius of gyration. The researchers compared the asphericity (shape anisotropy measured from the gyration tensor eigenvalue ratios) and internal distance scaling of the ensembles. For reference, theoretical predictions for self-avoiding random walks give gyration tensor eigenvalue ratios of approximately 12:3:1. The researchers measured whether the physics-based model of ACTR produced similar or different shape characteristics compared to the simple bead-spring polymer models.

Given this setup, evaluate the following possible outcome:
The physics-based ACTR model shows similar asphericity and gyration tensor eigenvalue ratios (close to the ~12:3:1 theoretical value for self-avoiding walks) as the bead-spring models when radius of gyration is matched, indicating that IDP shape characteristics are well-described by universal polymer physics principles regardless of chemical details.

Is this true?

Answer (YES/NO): NO